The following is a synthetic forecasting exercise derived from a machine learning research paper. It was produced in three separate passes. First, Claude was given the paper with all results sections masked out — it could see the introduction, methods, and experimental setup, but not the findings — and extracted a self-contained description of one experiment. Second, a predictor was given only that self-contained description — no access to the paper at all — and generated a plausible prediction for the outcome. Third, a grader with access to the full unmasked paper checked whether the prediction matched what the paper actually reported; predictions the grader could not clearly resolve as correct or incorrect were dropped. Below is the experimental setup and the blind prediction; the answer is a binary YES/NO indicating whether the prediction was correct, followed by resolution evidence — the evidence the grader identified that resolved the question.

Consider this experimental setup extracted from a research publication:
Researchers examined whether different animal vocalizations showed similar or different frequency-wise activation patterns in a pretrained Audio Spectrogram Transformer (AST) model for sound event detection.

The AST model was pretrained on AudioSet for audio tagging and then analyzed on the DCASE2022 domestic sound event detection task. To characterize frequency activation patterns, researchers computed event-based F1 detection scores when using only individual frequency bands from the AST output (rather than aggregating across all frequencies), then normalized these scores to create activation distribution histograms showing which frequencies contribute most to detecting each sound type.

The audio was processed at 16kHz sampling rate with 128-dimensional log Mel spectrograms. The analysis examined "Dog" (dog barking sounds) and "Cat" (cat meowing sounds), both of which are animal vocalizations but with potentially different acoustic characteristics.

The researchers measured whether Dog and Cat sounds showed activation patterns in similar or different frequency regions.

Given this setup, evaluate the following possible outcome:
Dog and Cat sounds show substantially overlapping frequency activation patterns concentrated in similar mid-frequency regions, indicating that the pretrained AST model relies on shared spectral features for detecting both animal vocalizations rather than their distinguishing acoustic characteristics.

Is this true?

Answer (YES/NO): YES